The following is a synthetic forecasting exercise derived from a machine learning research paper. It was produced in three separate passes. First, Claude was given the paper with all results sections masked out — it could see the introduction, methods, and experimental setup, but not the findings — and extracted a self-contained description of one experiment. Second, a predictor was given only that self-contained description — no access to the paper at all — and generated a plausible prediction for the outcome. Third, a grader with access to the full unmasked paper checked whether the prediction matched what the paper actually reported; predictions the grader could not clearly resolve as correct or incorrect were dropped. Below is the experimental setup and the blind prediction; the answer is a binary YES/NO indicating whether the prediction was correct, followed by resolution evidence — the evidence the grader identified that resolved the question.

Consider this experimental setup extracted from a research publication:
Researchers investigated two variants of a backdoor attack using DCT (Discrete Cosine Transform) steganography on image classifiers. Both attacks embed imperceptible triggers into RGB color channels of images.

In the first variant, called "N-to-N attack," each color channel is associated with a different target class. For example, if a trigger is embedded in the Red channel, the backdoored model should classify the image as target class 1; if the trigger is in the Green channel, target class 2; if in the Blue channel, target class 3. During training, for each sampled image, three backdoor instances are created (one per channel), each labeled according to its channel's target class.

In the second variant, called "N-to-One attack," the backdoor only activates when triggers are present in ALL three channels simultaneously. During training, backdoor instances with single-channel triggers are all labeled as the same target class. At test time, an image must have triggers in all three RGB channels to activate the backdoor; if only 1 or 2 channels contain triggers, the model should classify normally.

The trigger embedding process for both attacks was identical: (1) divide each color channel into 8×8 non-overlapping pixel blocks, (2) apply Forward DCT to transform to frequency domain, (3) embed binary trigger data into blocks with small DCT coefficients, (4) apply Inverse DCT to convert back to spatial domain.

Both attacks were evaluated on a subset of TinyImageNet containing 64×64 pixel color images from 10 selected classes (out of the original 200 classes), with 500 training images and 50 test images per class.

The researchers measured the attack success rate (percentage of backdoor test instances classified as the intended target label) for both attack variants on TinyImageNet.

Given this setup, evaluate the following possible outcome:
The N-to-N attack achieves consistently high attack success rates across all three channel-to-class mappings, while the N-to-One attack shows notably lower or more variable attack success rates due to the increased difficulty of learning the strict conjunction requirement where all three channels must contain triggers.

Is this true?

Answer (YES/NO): NO